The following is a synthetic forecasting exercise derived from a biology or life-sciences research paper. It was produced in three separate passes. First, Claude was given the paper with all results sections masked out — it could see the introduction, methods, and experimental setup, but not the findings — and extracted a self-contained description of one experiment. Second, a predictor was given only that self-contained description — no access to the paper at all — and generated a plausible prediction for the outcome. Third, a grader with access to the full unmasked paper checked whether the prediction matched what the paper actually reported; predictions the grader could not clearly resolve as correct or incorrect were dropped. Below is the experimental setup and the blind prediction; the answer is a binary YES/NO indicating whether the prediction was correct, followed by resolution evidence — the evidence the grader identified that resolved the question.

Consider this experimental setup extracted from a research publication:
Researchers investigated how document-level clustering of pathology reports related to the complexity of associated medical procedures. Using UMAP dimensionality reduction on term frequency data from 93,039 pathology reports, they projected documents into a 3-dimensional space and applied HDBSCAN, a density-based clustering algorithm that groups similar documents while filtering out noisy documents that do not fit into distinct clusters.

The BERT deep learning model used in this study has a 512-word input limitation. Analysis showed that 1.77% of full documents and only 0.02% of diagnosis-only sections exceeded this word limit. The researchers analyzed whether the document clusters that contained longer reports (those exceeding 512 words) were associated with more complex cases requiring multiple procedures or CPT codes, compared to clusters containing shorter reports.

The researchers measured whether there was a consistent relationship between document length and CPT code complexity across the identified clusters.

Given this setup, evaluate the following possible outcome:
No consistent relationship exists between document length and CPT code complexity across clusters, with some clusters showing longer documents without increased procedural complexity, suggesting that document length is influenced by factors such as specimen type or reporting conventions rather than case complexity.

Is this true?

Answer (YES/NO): YES